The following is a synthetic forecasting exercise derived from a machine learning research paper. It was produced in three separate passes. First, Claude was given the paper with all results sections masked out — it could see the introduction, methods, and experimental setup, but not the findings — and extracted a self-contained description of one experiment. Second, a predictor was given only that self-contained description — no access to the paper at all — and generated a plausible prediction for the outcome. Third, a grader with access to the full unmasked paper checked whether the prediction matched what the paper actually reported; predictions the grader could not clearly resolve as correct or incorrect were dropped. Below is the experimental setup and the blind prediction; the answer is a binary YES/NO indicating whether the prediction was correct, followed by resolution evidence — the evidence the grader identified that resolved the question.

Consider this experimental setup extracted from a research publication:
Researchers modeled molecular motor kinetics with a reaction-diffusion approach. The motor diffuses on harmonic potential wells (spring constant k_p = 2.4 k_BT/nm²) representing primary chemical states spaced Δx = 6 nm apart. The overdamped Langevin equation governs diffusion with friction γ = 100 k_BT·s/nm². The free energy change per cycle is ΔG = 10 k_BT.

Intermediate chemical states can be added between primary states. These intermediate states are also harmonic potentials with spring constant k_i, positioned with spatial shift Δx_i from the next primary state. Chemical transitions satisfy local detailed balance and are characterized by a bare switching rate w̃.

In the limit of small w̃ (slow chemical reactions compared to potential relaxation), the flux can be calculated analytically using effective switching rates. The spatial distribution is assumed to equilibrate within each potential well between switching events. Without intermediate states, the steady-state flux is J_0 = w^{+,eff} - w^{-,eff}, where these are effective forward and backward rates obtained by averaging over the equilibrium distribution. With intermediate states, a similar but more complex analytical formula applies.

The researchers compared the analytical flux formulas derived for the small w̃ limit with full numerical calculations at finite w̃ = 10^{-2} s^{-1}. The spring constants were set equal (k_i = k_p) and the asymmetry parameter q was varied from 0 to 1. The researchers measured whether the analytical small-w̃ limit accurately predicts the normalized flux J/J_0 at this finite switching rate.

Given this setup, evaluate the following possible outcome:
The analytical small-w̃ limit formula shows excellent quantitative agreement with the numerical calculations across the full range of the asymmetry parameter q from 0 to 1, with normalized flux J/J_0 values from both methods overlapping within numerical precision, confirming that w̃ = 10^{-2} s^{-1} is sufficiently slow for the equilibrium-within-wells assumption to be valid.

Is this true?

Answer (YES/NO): NO